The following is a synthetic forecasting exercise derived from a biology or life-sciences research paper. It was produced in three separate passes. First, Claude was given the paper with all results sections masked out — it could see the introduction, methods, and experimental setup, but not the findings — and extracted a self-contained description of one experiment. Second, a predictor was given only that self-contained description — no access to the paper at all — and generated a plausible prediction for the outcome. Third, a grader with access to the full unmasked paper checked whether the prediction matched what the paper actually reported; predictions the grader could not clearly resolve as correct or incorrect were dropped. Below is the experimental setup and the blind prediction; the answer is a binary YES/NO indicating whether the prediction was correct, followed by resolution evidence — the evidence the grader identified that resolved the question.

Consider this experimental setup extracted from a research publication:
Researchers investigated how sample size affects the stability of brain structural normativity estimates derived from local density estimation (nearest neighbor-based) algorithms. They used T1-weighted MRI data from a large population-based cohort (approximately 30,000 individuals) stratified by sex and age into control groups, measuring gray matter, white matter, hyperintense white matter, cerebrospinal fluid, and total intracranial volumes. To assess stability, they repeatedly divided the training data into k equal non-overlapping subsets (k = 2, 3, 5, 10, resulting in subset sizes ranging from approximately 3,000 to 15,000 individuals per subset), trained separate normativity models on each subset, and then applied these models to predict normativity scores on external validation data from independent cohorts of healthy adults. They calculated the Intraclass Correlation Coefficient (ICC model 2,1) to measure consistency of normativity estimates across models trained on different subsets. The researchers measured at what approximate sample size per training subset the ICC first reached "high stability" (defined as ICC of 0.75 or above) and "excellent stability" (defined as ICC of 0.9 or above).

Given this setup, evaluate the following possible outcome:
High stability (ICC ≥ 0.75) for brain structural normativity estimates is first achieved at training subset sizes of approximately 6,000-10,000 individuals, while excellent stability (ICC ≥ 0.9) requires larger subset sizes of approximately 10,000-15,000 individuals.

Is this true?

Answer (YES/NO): NO